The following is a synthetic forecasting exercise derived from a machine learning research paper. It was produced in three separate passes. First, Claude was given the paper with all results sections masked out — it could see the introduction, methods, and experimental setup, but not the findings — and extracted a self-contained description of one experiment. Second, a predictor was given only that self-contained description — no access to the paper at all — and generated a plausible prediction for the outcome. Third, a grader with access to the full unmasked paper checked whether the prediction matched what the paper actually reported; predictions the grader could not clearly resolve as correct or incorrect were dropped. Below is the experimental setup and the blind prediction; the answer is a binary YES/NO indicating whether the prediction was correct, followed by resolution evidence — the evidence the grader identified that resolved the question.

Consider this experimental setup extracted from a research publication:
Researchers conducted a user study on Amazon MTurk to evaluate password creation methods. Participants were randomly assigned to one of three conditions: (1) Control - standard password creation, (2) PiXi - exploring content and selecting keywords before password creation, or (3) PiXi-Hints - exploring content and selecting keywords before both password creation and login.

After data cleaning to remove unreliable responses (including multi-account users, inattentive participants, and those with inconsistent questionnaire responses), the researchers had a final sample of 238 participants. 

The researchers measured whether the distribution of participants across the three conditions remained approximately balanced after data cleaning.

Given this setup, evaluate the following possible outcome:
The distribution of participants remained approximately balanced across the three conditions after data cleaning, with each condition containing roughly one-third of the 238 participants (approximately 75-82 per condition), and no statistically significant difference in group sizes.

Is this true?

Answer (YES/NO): NO